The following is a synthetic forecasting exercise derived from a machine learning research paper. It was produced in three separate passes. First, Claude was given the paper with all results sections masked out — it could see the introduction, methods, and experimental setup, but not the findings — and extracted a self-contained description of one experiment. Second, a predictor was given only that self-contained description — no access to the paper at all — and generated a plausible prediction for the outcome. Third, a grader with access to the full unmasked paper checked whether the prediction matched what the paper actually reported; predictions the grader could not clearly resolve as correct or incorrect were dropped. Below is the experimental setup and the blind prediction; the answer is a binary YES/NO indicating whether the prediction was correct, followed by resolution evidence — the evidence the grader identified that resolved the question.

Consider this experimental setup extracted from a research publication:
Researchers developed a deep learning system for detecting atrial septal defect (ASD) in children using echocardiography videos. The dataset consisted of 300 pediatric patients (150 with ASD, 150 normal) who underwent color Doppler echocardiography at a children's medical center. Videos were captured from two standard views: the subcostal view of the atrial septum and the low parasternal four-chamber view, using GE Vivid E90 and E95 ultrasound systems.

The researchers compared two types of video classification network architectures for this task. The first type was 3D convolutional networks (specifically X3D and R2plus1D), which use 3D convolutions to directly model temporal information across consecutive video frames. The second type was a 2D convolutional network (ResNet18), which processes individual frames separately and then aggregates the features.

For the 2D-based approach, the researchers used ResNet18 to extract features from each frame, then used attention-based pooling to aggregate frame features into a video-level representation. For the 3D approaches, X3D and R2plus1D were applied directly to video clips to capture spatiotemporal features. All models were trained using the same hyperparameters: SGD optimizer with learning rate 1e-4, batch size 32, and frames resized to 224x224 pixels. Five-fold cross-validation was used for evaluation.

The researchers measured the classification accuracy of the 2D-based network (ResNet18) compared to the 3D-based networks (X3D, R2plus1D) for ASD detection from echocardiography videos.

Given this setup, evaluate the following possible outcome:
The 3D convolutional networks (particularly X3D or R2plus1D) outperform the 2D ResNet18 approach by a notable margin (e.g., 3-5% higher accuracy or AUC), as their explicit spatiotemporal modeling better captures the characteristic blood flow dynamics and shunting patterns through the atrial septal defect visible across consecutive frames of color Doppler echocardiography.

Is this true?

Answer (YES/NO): NO